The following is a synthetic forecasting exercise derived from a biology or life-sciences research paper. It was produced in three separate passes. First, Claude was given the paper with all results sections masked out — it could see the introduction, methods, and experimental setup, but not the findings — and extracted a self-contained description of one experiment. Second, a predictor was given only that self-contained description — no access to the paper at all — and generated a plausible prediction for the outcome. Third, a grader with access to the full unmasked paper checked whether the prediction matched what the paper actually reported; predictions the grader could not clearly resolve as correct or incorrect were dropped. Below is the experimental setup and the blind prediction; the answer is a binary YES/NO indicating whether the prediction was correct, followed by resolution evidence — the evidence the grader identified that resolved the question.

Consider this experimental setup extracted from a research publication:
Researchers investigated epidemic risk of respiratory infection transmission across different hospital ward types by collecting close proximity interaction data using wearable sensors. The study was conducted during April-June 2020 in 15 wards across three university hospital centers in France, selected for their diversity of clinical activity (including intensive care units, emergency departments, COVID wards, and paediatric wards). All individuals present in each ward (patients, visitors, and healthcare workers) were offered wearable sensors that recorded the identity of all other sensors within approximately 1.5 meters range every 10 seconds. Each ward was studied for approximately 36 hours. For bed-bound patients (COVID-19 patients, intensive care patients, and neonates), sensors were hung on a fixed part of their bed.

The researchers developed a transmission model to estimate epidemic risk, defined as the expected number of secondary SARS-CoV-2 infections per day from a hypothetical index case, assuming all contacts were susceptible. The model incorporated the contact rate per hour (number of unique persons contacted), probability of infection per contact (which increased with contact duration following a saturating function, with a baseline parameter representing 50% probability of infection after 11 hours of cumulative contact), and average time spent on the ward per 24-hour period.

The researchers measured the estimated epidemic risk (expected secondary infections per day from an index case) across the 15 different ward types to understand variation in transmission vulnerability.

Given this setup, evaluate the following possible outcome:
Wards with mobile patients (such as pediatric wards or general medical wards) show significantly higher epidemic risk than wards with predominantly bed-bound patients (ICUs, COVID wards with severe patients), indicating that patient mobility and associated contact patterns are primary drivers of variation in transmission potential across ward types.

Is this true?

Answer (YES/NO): NO